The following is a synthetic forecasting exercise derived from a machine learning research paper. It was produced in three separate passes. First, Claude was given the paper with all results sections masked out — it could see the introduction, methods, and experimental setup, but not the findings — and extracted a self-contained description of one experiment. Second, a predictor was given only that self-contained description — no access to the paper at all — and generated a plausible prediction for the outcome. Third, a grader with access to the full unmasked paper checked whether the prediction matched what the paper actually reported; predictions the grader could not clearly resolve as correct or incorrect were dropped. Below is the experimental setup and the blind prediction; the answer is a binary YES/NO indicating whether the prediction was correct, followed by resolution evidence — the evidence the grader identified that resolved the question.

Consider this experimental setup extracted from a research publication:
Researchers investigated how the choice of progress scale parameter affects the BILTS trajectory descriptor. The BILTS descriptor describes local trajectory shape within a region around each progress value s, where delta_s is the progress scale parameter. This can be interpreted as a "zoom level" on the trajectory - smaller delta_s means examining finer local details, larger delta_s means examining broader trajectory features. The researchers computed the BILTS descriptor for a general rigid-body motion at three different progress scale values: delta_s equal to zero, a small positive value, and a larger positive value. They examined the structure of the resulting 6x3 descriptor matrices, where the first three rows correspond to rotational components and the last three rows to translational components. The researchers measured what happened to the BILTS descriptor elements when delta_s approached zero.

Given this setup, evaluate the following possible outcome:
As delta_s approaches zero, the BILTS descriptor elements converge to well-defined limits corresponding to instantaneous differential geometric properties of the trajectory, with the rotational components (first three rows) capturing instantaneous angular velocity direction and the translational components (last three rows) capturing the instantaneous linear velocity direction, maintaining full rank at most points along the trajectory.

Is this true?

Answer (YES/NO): NO